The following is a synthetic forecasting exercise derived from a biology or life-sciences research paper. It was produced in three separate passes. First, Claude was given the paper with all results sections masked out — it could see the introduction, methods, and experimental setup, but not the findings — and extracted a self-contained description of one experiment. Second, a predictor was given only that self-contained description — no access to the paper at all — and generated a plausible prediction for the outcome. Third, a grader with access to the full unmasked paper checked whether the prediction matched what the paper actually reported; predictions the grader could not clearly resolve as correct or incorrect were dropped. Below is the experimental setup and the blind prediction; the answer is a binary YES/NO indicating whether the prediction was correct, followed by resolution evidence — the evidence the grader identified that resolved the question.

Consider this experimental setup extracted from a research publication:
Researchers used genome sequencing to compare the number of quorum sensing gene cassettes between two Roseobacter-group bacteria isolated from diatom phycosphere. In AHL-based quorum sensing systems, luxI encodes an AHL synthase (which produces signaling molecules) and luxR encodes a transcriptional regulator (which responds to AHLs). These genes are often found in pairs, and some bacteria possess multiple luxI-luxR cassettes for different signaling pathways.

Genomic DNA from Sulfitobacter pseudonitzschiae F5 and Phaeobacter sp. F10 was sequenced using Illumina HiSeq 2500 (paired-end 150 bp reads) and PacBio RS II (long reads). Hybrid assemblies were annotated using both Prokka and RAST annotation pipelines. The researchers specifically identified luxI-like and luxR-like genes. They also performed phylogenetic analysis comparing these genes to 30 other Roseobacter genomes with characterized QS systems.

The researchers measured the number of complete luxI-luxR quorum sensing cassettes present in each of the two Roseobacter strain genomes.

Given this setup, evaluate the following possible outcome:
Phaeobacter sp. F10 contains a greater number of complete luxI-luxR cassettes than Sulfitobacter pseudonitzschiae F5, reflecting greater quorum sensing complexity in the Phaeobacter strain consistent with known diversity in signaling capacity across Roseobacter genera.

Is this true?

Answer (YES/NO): NO